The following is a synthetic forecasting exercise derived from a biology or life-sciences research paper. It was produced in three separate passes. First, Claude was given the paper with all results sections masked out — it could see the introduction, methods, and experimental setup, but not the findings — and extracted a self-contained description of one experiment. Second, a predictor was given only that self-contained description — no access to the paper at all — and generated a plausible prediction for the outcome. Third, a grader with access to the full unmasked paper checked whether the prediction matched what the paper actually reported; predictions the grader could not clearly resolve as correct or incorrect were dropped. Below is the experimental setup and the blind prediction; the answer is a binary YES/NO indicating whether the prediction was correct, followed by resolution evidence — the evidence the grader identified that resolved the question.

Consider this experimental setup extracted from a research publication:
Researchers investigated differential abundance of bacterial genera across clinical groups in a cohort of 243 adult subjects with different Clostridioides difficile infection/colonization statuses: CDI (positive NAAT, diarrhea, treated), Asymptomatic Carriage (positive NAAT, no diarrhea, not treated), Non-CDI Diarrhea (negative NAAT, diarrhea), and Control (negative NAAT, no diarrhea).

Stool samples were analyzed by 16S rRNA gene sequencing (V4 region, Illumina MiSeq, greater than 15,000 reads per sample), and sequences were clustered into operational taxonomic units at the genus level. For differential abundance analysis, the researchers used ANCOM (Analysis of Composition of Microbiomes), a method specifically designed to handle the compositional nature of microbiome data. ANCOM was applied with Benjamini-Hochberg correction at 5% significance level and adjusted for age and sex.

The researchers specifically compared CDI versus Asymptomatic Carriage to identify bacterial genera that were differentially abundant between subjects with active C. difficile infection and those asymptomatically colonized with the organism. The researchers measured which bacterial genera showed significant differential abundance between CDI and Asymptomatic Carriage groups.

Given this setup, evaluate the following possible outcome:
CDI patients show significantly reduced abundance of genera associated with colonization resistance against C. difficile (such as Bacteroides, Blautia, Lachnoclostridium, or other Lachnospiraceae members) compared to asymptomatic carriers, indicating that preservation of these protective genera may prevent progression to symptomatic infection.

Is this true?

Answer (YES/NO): YES